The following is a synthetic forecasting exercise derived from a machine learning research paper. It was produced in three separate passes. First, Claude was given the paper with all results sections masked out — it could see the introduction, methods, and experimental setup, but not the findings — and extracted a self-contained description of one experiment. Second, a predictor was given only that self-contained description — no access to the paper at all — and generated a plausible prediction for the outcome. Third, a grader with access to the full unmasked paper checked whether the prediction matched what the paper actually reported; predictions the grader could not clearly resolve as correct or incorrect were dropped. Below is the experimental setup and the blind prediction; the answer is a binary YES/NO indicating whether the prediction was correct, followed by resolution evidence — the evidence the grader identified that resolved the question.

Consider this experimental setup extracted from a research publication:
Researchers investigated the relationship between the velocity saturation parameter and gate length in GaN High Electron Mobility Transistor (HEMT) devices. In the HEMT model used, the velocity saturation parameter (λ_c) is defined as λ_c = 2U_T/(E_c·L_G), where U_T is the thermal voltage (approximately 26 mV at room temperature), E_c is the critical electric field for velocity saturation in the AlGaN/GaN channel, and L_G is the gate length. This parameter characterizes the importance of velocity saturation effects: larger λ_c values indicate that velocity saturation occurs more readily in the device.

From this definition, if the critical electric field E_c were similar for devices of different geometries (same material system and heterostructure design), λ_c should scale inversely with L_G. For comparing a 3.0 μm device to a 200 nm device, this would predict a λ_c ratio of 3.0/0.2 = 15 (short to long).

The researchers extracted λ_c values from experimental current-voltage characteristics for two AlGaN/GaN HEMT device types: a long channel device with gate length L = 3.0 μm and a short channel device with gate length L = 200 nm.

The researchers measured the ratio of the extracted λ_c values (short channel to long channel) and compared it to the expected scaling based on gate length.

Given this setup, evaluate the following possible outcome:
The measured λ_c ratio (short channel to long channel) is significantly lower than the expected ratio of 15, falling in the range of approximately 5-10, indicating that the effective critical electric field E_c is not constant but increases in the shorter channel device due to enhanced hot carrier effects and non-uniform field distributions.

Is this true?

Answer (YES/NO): YES